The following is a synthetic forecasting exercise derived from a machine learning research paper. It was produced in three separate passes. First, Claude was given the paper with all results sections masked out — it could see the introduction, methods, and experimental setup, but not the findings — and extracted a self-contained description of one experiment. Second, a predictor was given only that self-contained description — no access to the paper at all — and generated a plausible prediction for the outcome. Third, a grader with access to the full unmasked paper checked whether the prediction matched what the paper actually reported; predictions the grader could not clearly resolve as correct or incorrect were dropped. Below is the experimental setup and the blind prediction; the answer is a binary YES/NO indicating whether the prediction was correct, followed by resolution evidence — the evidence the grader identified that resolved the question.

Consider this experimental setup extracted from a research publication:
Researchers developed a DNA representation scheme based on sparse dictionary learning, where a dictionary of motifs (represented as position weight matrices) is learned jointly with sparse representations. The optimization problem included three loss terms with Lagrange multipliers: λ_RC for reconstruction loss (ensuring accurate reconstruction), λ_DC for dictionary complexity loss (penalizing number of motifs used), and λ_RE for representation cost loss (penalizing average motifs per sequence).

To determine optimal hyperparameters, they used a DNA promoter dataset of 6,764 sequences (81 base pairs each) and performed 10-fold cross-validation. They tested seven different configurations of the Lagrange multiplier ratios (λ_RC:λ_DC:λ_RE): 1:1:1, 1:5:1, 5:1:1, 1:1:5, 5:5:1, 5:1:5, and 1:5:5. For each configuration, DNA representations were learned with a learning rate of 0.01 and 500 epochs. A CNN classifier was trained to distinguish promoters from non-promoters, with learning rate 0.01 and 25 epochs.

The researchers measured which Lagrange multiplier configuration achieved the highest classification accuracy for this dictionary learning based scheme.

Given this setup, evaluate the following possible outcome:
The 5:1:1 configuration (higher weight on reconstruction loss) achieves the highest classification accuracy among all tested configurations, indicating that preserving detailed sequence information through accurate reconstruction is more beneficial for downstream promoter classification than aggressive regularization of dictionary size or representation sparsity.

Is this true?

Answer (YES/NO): NO